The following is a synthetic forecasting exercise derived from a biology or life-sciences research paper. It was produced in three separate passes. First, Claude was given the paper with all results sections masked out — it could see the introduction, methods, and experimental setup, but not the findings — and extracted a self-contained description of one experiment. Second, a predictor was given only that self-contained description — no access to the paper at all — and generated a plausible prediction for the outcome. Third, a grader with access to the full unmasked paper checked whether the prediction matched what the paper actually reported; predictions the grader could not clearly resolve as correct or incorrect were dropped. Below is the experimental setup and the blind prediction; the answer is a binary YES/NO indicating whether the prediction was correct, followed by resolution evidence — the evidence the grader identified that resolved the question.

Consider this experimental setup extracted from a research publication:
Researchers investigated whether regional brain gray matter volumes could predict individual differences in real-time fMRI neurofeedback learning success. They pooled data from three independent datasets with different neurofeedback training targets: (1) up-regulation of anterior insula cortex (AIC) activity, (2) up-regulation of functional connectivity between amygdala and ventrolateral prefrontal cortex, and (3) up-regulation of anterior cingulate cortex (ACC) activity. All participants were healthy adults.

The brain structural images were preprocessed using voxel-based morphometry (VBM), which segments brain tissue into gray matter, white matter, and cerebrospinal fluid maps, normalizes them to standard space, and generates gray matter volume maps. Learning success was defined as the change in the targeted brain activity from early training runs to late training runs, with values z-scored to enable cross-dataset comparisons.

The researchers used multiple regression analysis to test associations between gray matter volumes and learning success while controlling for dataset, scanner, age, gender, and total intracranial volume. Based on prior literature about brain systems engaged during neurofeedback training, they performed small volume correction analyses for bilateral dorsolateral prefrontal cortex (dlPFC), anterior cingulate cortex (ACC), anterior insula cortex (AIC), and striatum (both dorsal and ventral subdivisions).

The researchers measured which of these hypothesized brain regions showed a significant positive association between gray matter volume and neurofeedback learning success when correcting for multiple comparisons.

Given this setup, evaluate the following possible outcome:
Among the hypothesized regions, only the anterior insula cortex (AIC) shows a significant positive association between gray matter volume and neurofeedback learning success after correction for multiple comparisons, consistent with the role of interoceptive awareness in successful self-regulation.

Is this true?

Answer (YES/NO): NO